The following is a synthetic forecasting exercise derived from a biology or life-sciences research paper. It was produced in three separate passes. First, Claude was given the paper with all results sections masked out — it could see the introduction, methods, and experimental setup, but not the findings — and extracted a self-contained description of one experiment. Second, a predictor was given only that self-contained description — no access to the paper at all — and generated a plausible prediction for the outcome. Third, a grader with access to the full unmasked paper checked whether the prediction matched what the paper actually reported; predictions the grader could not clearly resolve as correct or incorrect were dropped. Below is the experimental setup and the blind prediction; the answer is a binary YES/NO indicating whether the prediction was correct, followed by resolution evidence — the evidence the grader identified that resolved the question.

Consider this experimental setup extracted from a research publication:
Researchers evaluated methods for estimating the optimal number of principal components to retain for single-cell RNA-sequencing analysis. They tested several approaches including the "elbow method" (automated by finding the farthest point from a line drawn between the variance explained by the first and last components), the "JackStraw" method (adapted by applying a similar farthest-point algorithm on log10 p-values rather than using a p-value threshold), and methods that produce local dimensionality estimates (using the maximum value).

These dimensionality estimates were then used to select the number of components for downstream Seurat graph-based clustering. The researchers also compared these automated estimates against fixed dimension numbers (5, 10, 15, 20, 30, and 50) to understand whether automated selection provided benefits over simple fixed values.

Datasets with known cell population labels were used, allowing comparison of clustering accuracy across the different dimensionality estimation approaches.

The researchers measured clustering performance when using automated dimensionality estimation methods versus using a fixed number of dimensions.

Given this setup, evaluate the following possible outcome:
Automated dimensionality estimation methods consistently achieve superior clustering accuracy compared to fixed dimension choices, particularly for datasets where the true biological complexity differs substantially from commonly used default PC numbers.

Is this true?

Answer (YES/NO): NO